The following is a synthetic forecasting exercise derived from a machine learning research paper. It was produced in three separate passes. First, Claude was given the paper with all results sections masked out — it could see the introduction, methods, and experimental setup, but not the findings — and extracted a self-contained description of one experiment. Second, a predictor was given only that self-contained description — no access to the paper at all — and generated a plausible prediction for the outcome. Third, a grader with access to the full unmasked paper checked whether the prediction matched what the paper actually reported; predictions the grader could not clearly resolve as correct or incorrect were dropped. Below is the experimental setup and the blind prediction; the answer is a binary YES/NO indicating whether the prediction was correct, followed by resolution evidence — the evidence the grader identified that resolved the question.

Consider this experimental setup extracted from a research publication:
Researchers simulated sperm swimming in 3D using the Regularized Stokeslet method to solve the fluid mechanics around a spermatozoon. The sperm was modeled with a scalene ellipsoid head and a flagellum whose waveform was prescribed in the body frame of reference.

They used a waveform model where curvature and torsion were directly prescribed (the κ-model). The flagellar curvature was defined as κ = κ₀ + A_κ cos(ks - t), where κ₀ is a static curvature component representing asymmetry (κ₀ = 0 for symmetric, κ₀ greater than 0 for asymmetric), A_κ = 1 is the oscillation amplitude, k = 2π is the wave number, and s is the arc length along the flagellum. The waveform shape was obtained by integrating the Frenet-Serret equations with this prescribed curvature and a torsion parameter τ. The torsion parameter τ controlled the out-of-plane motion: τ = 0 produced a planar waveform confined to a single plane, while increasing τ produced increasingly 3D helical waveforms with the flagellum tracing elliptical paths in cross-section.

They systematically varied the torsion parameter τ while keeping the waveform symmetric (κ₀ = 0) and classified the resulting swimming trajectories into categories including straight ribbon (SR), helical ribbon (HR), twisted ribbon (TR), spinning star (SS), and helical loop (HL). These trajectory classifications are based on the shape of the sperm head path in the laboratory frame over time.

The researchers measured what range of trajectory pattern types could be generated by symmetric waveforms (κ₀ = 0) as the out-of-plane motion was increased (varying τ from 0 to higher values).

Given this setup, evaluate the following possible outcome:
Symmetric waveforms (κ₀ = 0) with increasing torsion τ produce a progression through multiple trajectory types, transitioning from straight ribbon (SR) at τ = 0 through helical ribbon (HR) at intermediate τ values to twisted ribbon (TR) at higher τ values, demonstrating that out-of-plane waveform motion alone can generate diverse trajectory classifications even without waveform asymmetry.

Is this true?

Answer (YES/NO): NO